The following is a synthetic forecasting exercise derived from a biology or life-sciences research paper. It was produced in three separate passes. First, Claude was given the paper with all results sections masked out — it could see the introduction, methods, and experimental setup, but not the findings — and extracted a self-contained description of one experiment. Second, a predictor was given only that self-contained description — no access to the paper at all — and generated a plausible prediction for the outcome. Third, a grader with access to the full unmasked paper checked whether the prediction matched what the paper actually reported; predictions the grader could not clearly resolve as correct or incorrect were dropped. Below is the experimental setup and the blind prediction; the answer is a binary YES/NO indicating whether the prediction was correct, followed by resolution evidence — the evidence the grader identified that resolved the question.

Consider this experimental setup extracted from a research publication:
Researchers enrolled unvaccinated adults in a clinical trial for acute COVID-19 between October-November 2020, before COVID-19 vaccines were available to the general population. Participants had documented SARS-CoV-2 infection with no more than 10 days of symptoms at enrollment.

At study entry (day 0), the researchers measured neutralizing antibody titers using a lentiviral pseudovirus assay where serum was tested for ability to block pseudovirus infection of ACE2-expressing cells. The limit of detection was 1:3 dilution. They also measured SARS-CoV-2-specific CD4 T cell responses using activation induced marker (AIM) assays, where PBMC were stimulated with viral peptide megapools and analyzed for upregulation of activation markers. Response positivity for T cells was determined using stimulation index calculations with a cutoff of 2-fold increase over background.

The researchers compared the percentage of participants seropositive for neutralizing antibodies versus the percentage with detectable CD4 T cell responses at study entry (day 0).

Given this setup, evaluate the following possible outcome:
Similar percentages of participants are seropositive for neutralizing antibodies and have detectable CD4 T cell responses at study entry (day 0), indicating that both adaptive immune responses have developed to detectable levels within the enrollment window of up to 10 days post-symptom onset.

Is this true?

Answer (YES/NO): NO